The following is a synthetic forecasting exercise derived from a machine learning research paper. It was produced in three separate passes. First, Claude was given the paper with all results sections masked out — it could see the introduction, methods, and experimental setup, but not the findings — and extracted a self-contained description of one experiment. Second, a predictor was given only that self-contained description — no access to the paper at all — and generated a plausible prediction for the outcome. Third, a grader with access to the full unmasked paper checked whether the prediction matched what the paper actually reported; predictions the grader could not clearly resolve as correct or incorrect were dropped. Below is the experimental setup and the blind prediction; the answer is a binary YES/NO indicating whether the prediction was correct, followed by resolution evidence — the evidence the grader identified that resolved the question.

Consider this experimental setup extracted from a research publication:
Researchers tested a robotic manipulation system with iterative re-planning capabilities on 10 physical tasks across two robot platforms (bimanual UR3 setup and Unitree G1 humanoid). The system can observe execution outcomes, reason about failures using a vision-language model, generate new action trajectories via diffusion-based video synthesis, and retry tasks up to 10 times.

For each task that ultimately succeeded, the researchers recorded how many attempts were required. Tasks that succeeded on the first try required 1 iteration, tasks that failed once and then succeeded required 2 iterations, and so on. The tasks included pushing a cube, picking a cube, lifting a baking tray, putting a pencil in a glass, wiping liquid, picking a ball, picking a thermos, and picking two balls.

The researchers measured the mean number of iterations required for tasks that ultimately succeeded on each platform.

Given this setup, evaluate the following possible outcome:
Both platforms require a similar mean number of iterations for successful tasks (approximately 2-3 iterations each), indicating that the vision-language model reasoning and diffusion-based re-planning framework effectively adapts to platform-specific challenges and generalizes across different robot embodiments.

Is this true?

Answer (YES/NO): YES